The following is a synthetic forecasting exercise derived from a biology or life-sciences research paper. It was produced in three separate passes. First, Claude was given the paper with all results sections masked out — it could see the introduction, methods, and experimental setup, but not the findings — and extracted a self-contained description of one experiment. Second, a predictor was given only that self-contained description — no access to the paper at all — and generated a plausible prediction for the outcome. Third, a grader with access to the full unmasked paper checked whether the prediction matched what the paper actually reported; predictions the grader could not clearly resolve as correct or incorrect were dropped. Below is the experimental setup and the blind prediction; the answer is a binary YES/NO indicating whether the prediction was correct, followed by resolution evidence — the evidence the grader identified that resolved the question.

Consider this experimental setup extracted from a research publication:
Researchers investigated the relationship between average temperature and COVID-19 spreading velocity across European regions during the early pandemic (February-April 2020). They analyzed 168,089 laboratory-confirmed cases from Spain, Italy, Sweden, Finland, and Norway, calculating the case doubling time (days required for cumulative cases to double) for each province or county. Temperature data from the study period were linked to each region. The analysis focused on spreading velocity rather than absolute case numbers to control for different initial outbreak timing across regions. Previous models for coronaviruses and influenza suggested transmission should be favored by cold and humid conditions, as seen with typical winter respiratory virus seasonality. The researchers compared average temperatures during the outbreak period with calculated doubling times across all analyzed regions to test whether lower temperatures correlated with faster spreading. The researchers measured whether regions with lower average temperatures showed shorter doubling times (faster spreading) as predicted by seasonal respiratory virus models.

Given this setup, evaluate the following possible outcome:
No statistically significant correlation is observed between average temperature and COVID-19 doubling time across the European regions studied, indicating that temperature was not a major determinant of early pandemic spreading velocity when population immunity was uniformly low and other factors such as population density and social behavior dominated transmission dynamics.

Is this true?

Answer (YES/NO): NO